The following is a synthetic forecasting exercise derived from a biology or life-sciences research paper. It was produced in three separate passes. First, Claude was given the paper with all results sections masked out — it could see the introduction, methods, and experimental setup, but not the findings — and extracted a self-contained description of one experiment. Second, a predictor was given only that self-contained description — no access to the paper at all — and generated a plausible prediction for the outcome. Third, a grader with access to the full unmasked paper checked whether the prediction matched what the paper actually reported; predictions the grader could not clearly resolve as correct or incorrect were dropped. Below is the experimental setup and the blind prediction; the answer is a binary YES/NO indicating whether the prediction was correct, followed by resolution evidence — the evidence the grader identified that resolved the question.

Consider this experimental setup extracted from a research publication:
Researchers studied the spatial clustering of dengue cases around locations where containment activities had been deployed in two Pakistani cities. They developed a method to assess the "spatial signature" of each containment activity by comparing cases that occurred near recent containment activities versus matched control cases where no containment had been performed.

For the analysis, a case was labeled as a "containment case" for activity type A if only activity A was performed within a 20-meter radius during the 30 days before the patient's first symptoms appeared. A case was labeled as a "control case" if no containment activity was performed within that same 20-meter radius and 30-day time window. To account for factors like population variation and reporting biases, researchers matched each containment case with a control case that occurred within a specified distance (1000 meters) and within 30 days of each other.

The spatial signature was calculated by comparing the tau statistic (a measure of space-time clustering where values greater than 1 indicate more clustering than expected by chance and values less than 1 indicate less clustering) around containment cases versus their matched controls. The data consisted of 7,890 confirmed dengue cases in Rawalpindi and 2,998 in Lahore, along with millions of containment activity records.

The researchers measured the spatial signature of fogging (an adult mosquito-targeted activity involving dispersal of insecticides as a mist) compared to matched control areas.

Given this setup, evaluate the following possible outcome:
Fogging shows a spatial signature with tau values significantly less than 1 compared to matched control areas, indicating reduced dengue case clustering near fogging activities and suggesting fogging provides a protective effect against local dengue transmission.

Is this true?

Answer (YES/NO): YES